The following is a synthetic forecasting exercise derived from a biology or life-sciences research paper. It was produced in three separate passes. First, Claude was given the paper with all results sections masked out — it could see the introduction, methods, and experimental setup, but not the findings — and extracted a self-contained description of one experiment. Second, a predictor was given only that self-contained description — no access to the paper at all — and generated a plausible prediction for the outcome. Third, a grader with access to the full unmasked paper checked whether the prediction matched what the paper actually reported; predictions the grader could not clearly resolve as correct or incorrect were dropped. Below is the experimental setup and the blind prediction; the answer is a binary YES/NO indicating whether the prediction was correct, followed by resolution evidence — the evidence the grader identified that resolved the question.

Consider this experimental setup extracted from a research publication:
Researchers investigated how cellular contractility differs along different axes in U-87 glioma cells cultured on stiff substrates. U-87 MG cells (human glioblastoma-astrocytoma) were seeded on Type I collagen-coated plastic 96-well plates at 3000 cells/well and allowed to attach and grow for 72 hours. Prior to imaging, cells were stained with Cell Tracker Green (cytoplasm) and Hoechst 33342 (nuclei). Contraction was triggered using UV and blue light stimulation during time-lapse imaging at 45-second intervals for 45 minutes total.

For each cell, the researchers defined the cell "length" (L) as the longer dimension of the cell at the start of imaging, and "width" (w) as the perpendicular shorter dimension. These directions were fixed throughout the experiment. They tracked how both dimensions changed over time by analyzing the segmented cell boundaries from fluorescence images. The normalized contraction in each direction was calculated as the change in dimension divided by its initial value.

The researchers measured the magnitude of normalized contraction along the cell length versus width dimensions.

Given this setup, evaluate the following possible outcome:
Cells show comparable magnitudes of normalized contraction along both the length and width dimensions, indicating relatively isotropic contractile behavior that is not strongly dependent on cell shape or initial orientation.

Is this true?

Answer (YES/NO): NO